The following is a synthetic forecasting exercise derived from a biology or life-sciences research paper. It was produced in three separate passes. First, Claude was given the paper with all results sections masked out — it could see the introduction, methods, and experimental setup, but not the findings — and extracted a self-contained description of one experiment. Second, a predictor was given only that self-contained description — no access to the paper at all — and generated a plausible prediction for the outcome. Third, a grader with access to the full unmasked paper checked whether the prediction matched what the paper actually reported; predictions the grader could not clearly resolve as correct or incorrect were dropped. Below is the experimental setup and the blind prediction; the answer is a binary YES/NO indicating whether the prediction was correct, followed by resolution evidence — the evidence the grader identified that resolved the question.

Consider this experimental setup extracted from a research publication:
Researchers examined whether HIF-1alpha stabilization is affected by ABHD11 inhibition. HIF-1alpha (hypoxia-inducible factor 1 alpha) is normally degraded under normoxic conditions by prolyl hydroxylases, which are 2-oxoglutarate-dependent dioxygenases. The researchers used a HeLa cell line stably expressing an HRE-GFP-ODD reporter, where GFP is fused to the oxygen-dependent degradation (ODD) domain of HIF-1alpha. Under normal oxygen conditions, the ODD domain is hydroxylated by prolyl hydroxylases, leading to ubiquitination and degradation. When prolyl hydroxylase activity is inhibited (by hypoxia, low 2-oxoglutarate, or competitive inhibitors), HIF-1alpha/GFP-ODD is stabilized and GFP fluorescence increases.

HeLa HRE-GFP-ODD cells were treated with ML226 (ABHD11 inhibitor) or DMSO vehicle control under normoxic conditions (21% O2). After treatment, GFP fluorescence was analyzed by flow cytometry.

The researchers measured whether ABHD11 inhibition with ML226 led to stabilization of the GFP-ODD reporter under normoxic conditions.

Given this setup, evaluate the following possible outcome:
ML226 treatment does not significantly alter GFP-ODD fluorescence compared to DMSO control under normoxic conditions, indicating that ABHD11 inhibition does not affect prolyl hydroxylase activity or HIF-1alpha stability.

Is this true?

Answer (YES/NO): NO